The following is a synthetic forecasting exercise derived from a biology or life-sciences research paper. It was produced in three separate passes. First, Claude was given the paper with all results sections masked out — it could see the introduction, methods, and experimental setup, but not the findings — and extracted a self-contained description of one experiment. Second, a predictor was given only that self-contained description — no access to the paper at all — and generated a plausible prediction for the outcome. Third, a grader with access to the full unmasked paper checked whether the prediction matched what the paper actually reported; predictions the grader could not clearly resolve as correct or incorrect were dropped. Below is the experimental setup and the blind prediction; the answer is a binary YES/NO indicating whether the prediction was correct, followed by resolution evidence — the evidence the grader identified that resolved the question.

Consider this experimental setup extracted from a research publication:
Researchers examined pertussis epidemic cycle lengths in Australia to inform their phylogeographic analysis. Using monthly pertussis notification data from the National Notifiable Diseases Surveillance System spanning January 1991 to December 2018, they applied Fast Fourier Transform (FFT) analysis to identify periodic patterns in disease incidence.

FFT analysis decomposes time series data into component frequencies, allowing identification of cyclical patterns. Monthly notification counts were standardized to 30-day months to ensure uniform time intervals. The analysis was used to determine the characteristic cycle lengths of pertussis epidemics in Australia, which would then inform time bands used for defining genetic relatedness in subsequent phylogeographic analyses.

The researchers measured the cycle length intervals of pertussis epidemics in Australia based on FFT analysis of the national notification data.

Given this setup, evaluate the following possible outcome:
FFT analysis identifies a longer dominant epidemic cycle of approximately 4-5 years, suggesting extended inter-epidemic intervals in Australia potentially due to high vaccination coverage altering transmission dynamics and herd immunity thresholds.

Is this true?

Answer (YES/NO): NO